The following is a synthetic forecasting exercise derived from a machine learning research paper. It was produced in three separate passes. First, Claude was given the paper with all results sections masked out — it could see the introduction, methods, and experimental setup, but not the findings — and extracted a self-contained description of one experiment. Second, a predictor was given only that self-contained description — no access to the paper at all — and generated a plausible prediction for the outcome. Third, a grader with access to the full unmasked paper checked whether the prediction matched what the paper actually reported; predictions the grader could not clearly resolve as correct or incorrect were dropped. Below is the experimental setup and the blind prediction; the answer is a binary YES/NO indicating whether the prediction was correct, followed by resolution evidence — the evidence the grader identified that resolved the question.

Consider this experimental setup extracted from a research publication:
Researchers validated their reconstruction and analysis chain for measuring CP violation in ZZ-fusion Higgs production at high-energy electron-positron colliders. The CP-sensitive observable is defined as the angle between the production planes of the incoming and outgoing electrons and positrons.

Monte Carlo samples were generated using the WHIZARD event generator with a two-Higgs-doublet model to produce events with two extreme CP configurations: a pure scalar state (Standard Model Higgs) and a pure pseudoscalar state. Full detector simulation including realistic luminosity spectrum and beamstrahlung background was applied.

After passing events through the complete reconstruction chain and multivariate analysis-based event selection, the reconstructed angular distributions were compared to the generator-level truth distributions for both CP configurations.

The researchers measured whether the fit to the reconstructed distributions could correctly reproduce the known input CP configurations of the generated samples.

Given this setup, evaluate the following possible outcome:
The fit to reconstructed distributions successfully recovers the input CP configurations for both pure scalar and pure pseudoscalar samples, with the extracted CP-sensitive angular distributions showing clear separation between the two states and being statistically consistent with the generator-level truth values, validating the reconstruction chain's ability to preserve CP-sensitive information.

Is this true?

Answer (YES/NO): YES